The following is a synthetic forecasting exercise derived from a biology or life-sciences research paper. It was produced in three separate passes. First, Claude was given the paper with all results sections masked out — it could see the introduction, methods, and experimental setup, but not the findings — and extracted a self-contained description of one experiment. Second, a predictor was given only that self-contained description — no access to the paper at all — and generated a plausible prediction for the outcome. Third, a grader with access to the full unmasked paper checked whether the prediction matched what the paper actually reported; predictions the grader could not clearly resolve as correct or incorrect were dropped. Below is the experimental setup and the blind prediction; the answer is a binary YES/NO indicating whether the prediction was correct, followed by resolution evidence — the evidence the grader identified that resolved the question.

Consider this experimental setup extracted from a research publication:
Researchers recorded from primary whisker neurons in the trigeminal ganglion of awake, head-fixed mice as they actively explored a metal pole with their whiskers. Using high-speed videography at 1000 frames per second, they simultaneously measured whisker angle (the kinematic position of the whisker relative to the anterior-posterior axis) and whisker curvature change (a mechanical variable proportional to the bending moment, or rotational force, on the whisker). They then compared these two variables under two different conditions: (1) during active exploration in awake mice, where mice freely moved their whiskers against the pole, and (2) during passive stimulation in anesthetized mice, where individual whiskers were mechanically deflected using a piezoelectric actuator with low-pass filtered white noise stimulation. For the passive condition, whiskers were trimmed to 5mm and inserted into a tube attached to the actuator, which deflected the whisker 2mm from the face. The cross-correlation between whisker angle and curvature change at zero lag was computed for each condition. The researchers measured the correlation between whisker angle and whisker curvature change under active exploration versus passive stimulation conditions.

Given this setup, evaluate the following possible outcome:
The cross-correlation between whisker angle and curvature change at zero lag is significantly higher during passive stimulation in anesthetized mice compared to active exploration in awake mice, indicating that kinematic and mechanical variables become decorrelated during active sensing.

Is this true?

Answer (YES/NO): YES